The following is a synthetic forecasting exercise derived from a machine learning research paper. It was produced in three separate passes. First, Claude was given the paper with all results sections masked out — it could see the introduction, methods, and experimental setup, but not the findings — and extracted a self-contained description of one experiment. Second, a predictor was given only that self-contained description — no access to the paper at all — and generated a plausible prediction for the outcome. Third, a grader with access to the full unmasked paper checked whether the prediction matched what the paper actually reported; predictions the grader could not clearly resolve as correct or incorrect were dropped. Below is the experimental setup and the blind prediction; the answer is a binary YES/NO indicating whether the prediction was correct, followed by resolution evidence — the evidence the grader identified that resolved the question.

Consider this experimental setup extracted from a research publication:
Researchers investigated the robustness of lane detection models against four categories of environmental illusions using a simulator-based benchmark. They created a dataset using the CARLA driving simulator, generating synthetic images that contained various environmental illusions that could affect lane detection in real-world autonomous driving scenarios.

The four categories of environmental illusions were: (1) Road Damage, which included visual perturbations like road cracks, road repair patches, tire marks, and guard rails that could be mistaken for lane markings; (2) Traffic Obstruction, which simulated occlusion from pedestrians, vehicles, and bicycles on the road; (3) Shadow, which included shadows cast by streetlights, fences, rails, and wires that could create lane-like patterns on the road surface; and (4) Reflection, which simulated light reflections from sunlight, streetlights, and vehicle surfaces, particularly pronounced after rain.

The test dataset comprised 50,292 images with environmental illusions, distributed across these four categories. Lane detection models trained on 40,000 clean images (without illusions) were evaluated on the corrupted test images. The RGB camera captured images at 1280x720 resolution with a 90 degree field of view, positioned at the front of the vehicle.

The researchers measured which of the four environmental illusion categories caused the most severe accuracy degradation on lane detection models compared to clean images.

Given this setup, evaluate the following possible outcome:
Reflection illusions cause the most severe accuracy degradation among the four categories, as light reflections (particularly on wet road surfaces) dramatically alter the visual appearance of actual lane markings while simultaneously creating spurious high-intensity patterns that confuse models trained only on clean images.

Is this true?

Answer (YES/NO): NO